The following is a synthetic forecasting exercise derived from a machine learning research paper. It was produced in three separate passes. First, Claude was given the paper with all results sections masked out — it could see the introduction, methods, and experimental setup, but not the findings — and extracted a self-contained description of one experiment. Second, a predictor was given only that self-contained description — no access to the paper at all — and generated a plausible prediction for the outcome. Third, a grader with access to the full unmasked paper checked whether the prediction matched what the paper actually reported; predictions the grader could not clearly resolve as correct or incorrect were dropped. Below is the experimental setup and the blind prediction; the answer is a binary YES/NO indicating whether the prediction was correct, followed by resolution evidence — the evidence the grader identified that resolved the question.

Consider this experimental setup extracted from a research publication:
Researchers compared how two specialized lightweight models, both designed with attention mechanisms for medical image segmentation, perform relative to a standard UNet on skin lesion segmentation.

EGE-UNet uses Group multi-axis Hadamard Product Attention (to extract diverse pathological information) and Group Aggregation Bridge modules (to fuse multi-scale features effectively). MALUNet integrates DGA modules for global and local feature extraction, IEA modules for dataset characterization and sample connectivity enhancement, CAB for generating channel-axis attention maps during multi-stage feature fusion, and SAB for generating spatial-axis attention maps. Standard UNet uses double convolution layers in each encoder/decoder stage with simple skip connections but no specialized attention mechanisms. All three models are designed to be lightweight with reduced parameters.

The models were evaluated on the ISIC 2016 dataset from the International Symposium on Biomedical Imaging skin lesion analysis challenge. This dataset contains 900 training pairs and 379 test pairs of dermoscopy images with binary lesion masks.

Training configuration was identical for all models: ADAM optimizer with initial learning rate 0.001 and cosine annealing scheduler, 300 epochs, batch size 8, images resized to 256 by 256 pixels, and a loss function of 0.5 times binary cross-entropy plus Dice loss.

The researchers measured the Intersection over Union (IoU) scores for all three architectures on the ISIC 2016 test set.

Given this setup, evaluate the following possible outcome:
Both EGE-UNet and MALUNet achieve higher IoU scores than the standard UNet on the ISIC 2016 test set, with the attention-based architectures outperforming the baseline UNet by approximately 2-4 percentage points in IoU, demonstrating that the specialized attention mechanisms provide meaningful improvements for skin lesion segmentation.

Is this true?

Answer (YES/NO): NO